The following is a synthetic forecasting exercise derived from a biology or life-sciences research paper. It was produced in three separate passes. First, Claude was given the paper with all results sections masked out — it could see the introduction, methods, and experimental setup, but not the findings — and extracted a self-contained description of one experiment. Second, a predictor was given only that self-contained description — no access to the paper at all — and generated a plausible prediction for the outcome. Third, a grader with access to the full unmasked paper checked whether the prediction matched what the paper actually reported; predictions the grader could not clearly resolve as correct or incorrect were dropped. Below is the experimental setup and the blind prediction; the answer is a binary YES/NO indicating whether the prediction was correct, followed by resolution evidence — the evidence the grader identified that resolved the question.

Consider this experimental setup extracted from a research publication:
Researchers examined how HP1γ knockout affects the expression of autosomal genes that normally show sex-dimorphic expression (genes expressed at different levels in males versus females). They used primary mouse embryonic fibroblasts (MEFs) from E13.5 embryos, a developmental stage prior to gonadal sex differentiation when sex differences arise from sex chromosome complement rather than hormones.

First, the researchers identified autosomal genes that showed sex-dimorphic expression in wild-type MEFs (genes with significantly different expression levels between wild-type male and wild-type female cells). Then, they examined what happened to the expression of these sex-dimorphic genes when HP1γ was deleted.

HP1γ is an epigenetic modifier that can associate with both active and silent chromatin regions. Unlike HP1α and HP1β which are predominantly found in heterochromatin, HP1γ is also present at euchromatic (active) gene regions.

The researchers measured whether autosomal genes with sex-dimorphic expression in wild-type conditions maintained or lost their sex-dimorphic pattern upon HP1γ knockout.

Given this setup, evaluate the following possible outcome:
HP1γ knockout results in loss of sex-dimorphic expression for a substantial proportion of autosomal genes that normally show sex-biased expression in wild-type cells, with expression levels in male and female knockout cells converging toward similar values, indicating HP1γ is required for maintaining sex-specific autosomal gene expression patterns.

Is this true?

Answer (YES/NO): YES